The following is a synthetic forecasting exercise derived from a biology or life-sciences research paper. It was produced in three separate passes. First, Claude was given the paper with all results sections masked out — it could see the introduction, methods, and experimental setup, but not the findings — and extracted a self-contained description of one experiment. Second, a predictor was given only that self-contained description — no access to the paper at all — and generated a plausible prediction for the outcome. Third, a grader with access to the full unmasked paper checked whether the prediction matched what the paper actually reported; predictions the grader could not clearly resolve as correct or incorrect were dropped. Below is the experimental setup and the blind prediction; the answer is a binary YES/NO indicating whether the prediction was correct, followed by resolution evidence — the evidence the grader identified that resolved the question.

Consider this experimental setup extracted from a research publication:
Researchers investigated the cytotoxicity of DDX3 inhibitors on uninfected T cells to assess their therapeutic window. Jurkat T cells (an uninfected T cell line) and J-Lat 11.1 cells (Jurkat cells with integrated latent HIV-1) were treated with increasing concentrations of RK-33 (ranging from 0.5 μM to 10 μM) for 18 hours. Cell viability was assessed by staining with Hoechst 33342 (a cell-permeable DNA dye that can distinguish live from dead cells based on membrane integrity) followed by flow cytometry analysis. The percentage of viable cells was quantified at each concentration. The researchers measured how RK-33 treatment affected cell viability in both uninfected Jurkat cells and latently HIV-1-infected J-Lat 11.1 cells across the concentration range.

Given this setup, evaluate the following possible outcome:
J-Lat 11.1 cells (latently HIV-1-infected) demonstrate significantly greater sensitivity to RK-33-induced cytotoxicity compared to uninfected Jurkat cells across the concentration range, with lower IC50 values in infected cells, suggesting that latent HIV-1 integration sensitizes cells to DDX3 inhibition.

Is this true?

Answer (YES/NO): YES